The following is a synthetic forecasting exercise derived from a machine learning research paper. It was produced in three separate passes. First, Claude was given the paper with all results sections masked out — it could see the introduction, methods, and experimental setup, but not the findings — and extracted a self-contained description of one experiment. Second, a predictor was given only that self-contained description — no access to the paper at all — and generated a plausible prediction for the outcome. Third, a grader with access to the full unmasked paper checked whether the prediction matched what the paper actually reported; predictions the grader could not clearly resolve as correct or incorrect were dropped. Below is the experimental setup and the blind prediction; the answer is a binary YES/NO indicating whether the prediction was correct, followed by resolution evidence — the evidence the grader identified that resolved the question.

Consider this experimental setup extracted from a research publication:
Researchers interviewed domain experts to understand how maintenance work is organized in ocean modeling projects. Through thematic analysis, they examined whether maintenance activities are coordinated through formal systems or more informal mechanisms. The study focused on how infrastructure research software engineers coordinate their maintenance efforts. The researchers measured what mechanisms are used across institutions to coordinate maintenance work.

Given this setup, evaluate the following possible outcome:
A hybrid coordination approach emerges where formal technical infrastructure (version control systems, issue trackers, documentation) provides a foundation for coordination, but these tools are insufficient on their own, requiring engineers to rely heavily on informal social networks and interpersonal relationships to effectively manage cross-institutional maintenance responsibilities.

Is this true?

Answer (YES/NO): NO